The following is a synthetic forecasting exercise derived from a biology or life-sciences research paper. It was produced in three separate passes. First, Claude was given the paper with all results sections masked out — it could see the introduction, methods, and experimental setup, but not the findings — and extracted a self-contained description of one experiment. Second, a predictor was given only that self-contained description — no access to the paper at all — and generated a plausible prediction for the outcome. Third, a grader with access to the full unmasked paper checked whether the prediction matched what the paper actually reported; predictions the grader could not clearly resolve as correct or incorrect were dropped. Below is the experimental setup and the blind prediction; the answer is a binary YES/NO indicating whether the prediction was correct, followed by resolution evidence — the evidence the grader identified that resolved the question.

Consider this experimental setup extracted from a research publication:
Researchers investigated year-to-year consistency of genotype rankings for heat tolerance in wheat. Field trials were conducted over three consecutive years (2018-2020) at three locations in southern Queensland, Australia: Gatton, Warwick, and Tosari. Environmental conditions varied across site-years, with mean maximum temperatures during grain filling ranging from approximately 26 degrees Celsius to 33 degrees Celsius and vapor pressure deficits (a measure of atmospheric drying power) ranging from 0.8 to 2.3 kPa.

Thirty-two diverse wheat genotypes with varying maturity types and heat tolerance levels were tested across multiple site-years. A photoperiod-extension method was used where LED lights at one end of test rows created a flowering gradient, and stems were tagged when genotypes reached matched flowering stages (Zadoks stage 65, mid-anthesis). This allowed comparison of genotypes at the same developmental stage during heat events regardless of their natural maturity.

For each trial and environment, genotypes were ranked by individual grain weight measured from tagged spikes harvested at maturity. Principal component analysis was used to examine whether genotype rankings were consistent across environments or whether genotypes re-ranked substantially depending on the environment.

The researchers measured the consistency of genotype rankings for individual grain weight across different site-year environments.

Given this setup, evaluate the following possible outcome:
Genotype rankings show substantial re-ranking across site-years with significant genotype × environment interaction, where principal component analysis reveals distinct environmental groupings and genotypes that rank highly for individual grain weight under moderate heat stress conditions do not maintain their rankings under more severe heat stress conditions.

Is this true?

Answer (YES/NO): NO